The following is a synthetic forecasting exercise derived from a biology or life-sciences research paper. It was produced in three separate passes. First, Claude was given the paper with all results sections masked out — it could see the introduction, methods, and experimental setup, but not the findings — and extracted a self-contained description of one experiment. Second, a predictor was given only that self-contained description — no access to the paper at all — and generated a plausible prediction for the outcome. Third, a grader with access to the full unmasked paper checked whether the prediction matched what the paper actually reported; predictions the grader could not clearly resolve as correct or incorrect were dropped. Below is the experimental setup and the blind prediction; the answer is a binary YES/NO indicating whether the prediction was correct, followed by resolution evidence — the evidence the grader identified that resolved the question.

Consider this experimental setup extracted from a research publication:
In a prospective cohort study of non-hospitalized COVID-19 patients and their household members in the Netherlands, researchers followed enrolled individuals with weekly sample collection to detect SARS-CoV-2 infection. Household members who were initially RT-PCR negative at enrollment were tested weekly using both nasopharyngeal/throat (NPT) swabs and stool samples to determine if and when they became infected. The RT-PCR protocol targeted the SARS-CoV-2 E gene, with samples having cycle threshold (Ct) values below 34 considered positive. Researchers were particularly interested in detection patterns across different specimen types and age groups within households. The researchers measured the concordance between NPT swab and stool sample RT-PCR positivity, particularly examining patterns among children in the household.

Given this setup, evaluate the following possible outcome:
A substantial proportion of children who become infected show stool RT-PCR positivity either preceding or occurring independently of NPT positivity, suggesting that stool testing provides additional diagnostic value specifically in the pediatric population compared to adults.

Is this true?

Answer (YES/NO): YES